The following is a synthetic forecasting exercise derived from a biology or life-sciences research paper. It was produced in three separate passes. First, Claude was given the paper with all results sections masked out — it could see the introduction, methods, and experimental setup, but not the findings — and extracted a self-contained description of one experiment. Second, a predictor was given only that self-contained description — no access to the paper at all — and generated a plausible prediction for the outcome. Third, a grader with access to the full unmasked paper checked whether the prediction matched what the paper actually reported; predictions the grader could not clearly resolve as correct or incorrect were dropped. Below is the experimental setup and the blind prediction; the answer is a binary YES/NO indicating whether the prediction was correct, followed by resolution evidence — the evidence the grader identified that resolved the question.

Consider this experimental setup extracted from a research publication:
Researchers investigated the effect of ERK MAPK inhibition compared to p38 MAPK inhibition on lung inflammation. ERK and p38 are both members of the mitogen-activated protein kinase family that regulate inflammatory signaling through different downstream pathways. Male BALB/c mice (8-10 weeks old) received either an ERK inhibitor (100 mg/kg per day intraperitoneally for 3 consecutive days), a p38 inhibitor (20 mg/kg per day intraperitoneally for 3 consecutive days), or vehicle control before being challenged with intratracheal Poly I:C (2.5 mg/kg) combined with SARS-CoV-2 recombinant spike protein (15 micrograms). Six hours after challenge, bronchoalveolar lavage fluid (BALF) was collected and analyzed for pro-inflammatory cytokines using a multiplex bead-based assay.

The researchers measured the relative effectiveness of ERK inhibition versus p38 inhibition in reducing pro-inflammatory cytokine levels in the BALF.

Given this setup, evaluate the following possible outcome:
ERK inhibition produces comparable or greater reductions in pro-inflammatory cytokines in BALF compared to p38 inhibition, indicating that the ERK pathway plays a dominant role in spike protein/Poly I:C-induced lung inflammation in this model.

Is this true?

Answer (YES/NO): NO